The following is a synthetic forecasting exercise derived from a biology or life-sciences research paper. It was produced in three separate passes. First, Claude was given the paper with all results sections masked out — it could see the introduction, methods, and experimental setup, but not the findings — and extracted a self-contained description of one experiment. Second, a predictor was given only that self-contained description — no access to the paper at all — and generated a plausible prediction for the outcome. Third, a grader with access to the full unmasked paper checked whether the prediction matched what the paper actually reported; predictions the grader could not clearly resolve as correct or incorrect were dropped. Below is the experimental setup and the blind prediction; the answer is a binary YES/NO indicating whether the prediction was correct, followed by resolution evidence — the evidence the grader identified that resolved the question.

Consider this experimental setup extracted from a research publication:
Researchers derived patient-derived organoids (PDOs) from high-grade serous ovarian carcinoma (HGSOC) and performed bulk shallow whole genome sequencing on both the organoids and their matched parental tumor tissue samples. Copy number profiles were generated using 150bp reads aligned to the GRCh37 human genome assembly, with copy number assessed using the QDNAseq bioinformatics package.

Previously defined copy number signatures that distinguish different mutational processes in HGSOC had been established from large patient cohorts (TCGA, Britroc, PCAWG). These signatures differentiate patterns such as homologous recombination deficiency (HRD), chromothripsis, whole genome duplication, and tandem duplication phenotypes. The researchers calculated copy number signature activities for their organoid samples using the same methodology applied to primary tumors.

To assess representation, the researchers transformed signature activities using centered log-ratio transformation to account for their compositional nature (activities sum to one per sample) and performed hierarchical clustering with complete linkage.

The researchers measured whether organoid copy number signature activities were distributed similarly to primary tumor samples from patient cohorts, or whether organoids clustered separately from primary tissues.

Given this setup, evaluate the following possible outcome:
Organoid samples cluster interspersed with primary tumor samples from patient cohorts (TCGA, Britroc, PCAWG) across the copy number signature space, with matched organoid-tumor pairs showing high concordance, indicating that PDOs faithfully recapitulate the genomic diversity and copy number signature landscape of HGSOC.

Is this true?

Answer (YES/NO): YES